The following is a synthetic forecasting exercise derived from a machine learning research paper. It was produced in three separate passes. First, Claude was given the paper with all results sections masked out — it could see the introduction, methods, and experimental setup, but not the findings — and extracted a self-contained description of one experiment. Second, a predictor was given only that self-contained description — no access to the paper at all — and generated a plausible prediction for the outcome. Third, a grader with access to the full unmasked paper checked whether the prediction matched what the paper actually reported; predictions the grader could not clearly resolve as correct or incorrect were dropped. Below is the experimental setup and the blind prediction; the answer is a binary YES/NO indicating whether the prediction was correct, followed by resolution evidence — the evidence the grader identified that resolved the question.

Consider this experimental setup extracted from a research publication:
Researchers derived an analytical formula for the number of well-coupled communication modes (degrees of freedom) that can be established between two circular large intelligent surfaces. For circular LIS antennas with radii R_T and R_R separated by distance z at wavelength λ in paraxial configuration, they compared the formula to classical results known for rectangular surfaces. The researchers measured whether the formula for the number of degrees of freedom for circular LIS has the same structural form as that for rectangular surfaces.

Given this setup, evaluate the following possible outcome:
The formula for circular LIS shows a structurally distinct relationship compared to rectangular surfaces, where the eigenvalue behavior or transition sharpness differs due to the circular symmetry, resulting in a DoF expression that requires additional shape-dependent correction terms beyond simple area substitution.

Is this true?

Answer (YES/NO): NO